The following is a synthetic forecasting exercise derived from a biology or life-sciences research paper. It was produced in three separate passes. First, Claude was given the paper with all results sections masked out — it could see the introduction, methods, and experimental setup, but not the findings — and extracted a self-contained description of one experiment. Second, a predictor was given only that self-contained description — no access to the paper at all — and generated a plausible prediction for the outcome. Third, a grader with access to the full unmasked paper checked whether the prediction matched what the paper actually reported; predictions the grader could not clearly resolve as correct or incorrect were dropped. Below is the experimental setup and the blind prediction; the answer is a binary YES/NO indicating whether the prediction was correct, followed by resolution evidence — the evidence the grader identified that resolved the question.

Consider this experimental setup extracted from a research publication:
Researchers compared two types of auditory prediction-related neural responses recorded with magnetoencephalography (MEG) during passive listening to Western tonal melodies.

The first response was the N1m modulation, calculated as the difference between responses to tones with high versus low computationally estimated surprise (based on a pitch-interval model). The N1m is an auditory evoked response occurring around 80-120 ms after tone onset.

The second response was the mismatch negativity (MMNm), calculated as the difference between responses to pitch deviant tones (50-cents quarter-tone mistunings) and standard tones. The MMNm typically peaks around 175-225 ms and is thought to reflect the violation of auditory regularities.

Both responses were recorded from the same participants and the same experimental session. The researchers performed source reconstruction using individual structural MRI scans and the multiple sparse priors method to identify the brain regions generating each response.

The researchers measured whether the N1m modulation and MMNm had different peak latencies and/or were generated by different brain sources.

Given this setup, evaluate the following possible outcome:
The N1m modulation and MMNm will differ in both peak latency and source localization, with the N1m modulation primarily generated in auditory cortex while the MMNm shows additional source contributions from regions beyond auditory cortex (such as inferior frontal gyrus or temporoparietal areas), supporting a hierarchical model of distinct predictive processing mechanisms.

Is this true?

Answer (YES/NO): NO